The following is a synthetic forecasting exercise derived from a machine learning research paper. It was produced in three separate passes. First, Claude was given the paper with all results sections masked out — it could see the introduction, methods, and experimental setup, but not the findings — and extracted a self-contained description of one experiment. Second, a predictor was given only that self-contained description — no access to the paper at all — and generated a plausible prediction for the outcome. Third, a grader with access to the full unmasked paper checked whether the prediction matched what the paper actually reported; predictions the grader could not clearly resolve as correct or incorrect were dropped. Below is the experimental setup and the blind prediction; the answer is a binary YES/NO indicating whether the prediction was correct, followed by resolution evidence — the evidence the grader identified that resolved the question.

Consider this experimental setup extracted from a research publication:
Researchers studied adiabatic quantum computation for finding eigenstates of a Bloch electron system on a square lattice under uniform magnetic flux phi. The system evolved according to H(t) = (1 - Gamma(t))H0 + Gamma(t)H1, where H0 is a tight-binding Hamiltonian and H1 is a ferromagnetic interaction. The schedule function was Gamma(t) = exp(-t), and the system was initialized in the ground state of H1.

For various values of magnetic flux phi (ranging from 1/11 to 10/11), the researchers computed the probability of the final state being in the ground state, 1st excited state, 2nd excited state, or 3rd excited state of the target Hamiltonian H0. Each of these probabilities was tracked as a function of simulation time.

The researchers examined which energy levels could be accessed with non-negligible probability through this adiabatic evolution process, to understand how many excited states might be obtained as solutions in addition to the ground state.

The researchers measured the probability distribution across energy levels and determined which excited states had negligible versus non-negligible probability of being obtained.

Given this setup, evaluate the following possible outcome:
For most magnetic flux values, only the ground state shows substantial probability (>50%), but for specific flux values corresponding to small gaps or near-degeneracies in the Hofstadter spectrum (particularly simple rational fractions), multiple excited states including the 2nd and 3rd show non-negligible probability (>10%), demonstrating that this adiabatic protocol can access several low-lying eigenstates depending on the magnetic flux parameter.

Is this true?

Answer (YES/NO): NO